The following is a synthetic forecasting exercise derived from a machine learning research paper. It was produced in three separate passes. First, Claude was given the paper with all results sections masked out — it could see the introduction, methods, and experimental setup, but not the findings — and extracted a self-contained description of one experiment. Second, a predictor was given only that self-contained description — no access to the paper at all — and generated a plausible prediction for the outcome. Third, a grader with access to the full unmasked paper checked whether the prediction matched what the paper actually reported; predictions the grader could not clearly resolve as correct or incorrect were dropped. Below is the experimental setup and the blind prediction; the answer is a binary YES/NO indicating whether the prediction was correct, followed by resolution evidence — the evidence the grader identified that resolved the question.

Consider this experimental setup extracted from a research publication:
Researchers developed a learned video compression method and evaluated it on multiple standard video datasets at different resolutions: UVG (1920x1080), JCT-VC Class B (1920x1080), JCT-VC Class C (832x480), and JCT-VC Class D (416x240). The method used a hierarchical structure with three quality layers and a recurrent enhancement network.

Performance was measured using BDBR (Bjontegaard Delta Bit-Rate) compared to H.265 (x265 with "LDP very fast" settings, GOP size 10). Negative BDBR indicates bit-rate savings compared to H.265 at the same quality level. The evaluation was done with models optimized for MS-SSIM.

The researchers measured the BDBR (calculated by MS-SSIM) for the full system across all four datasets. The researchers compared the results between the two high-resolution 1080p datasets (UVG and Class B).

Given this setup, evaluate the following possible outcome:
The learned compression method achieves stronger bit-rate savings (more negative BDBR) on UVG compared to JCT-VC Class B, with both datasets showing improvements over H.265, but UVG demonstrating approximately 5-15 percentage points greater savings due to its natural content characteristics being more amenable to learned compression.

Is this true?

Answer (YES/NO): NO